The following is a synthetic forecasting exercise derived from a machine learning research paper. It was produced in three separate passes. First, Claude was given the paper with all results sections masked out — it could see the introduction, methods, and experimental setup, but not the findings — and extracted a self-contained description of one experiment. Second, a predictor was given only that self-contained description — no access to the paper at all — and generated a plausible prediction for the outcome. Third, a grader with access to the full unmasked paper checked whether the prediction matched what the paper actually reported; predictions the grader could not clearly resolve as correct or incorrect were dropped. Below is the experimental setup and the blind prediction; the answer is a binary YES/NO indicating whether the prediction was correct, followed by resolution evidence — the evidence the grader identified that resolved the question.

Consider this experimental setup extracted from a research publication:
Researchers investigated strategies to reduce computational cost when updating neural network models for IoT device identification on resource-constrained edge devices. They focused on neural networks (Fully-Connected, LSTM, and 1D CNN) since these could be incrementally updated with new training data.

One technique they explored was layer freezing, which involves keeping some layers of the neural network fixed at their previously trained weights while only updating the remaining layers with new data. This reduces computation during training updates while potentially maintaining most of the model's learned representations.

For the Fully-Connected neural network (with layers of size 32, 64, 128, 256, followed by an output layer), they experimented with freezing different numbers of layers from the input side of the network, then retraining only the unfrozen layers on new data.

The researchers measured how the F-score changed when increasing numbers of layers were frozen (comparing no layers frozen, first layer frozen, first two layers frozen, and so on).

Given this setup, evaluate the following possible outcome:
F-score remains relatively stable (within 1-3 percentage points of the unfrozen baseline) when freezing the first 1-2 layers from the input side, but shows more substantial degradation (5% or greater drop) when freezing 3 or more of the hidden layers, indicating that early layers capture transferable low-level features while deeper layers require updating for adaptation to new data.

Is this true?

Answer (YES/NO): NO